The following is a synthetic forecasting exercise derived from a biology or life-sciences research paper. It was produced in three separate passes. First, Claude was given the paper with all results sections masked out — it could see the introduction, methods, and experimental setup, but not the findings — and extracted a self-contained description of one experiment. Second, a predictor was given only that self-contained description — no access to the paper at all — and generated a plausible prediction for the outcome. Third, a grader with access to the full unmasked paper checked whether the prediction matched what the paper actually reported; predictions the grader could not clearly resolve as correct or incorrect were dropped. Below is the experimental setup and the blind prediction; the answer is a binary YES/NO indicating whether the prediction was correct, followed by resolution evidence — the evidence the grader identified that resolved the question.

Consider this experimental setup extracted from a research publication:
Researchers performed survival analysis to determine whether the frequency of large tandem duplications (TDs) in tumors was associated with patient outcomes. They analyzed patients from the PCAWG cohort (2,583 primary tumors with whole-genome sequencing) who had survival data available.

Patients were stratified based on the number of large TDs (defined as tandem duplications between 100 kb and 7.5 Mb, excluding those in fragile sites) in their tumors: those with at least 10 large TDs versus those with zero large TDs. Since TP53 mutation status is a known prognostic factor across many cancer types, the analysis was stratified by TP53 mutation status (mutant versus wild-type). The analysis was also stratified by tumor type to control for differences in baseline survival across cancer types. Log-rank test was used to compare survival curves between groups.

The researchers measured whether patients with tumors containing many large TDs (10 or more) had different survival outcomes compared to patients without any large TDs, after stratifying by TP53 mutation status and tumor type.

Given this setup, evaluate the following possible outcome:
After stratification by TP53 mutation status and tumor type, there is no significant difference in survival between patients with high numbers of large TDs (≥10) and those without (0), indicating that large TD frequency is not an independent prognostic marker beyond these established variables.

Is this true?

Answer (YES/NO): NO